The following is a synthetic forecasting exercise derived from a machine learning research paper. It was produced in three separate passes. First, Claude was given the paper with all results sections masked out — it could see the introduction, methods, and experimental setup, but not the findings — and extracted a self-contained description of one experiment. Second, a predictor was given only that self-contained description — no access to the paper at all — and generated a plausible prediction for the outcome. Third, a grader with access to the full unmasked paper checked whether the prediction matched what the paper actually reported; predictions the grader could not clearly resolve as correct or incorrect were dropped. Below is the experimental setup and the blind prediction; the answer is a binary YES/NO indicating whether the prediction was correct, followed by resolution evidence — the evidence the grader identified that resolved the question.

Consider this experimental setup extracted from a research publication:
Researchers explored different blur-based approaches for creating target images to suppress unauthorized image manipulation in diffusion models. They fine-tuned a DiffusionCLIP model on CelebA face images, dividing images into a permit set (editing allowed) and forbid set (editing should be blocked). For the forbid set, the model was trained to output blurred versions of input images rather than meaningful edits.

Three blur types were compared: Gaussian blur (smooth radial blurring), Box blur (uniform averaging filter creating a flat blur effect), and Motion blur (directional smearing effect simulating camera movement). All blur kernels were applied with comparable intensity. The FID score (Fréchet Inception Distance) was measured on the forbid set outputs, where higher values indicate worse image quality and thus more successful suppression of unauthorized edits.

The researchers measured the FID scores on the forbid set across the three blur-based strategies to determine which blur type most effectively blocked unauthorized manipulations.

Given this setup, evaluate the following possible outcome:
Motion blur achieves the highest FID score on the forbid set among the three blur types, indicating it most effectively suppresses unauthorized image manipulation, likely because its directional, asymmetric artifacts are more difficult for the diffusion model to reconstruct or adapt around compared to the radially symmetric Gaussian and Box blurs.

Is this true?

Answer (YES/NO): YES